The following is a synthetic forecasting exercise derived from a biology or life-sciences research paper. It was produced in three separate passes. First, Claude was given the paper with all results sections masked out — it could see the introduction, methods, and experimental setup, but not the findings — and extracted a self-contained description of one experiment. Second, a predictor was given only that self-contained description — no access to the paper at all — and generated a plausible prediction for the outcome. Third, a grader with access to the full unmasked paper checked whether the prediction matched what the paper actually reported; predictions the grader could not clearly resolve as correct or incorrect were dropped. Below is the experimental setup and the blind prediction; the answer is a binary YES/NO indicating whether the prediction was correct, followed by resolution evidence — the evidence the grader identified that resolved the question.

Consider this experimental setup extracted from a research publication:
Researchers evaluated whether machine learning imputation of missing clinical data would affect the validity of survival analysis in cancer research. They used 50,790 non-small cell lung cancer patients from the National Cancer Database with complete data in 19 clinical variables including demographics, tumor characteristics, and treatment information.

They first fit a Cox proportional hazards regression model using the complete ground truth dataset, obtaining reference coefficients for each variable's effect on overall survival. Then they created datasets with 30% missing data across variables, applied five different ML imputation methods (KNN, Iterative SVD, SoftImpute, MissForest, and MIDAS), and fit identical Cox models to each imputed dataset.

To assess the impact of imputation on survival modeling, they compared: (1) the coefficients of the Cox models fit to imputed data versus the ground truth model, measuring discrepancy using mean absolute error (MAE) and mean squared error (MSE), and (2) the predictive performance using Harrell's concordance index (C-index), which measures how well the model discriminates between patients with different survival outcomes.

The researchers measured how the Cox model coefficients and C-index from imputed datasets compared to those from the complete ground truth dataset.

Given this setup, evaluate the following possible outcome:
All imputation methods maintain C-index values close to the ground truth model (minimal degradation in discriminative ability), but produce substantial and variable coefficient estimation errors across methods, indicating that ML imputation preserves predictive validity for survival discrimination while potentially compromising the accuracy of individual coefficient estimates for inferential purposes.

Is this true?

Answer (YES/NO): YES